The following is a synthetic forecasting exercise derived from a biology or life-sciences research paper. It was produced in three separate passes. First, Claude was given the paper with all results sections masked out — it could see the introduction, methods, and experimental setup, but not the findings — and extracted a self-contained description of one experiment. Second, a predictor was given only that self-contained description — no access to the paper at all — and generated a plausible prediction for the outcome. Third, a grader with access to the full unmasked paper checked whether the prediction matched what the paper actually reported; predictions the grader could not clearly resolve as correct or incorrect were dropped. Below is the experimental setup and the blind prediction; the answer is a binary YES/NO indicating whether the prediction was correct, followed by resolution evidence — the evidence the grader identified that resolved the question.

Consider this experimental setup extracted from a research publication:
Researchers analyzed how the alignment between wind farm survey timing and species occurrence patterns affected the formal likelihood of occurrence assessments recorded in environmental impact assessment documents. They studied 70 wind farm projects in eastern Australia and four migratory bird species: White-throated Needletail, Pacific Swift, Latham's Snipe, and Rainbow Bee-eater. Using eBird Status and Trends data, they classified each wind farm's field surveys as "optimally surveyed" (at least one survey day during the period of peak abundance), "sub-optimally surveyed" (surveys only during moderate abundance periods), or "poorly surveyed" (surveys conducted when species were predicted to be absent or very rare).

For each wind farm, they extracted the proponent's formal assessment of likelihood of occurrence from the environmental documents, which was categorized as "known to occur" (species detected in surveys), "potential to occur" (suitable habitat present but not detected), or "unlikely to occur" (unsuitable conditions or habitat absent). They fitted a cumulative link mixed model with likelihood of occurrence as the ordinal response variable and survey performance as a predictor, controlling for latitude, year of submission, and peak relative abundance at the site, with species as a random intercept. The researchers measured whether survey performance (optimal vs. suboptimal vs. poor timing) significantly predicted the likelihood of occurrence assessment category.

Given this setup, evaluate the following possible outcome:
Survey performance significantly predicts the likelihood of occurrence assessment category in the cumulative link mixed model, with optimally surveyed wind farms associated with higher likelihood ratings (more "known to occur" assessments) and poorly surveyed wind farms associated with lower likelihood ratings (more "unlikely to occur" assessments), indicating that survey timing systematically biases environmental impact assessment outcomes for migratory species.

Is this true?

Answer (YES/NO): YES